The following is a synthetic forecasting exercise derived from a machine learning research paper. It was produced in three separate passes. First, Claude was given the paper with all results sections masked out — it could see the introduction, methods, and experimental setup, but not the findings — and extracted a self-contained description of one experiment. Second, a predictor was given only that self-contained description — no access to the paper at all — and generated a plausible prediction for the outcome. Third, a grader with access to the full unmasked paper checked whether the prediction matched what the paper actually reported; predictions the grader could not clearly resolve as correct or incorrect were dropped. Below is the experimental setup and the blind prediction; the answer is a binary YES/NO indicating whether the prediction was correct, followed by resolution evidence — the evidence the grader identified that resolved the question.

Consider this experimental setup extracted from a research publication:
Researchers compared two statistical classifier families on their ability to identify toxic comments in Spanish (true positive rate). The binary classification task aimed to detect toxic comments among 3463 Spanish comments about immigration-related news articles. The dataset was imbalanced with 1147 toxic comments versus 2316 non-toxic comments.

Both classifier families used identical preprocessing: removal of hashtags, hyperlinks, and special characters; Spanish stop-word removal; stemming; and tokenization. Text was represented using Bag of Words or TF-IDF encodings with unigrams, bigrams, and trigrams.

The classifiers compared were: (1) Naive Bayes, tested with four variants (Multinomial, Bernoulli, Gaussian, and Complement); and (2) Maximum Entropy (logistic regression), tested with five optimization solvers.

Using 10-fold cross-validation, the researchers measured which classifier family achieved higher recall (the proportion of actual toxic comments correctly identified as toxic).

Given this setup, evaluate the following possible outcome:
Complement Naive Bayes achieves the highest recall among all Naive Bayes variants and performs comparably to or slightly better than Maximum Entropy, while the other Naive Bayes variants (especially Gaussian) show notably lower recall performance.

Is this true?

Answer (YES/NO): NO